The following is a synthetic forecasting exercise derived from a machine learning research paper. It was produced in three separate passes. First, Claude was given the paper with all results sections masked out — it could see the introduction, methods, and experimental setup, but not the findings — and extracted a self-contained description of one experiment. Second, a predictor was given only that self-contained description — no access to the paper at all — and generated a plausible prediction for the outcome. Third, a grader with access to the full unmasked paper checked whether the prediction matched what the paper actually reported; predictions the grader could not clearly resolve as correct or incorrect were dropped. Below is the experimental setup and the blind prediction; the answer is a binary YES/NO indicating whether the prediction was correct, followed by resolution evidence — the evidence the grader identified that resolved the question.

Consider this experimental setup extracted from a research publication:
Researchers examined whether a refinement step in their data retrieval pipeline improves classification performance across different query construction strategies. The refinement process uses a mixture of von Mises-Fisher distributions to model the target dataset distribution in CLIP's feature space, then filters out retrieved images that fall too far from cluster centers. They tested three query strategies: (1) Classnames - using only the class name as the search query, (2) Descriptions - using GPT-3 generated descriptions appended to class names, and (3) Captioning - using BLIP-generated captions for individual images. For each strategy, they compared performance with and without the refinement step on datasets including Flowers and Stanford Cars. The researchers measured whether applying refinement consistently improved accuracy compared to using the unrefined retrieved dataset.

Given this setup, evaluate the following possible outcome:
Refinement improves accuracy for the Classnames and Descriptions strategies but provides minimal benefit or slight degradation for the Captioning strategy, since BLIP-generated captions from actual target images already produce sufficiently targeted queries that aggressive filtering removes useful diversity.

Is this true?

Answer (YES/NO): NO